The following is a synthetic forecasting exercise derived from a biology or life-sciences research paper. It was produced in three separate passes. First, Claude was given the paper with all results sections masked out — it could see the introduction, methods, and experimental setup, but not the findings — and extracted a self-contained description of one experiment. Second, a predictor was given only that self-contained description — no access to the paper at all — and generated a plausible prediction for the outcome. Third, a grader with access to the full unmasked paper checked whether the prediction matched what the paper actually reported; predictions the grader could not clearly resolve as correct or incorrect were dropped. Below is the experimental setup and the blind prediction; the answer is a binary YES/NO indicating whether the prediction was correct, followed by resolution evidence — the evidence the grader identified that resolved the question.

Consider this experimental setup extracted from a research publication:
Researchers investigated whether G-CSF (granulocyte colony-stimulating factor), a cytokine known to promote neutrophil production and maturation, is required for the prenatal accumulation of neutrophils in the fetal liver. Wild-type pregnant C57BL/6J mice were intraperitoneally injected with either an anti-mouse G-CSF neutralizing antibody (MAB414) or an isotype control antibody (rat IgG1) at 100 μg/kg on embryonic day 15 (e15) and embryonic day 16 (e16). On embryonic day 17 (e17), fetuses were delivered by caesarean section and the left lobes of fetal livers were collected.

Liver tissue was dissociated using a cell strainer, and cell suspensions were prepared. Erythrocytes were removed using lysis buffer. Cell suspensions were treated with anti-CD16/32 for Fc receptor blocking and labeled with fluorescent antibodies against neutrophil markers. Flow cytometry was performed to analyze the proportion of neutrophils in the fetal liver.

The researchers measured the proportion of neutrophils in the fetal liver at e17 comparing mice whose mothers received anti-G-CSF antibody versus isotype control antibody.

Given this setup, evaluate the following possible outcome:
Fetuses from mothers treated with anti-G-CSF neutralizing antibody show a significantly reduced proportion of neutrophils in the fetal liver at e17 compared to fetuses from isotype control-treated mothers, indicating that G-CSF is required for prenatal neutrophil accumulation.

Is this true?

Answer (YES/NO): NO